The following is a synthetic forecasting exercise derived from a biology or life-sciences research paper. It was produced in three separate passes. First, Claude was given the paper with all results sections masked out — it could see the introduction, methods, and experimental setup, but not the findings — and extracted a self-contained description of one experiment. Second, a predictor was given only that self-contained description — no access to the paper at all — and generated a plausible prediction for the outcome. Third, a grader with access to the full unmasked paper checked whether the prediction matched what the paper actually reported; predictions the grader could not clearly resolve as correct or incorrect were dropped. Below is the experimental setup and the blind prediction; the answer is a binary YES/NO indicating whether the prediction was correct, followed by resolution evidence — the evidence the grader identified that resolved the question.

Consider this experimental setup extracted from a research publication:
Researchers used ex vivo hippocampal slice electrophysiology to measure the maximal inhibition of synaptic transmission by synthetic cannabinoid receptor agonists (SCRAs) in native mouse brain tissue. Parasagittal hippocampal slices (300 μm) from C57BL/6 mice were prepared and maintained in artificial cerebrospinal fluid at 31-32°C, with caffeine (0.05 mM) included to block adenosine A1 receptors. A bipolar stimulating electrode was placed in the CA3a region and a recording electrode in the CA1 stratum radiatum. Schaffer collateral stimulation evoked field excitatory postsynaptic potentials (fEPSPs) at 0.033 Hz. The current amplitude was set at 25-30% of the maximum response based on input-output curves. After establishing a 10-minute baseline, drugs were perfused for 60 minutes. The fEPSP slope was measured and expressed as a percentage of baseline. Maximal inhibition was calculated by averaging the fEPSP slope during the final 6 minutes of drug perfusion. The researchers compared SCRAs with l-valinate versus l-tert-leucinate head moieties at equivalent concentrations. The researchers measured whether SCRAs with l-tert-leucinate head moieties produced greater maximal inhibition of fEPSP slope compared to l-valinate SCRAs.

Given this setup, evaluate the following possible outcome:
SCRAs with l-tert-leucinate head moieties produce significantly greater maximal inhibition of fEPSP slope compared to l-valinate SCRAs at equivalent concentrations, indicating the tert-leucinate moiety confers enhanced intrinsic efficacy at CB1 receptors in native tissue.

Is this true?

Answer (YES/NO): YES